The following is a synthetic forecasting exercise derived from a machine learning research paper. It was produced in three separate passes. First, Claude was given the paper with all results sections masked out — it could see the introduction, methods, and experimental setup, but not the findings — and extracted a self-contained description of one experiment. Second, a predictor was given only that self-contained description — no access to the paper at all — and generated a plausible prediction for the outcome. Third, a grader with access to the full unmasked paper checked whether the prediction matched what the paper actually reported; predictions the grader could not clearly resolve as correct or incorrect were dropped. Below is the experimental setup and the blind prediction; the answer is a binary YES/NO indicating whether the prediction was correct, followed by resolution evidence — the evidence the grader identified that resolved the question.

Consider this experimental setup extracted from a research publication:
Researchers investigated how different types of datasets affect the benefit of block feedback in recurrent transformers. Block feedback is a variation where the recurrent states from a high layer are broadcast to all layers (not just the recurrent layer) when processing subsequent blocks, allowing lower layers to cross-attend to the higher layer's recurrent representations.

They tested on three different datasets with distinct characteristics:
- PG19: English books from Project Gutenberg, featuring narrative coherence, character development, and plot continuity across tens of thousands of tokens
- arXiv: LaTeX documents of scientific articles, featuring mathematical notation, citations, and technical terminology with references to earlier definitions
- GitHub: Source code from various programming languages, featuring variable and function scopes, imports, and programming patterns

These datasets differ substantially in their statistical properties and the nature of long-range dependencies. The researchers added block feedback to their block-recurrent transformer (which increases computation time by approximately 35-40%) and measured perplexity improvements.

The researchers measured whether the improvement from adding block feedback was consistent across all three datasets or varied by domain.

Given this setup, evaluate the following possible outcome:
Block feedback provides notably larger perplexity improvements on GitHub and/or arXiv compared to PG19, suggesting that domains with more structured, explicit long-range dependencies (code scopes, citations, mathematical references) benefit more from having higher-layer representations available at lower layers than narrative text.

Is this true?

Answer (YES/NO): NO